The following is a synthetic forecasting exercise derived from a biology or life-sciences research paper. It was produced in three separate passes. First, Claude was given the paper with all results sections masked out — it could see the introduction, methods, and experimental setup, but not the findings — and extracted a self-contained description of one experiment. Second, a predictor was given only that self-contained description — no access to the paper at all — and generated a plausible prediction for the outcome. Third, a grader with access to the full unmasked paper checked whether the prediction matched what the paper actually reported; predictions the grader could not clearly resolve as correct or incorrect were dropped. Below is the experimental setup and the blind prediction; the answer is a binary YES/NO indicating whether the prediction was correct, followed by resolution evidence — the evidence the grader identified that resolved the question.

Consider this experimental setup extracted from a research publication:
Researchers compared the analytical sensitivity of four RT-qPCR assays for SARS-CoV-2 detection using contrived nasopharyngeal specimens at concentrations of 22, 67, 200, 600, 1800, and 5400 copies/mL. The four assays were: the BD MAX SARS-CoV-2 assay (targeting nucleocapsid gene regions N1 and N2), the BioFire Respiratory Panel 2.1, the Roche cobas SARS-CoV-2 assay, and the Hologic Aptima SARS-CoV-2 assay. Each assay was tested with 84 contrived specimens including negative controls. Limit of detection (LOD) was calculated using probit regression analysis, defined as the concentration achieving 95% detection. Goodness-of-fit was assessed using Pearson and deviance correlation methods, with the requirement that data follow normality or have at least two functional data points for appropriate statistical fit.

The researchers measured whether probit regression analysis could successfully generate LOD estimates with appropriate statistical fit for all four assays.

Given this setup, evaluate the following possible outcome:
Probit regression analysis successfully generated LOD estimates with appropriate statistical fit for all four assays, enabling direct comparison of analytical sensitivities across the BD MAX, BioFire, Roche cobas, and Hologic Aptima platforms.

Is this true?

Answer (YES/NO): YES